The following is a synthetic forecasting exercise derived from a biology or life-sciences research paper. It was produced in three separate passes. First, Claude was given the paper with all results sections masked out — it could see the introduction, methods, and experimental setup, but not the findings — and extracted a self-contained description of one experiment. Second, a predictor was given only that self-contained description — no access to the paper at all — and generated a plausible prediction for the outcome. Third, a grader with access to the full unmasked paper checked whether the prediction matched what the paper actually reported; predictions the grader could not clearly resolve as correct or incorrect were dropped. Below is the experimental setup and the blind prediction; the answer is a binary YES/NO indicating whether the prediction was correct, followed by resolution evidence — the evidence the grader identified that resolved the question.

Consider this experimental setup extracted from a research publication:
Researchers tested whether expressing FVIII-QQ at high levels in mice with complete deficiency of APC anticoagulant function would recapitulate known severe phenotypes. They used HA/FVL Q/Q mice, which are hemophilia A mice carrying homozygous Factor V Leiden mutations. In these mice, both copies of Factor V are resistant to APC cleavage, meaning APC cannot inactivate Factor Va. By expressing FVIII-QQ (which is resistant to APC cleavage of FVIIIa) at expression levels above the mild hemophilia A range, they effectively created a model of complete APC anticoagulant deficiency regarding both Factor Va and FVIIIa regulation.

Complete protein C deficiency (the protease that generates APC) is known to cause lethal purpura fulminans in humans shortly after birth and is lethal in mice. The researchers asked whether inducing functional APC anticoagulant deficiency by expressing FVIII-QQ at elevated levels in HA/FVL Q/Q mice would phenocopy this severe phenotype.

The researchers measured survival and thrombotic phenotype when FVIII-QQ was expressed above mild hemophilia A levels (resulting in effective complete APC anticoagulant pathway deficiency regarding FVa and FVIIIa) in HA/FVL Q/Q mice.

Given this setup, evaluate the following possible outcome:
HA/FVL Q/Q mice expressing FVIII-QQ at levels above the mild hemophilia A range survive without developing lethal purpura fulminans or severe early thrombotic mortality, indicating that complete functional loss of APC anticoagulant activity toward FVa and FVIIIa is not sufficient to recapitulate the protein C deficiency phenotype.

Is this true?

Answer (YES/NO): NO